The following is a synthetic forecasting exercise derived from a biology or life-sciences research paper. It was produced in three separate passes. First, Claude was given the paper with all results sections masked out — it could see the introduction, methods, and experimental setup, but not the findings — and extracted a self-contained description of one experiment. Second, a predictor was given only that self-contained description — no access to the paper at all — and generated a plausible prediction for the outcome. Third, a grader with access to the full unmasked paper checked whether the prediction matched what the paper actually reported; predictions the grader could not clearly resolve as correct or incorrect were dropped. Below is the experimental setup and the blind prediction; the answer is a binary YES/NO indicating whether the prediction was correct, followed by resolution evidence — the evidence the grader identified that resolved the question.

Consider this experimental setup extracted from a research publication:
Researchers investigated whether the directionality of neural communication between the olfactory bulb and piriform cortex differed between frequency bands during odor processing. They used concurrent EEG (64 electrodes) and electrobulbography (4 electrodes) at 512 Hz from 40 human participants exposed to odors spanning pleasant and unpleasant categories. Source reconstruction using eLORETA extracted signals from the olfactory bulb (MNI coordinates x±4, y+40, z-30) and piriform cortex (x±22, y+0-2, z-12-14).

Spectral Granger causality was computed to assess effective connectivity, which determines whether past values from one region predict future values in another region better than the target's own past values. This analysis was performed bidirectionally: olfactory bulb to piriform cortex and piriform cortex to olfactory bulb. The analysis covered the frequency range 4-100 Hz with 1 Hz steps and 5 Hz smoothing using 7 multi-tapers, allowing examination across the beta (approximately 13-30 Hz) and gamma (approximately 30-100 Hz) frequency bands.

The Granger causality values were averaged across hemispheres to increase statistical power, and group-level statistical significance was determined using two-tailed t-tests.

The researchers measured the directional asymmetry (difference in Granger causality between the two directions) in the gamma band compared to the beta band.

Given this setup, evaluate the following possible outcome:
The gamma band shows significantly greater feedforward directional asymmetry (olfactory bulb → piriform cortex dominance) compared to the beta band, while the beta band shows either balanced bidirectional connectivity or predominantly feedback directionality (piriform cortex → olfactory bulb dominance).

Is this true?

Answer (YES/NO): YES